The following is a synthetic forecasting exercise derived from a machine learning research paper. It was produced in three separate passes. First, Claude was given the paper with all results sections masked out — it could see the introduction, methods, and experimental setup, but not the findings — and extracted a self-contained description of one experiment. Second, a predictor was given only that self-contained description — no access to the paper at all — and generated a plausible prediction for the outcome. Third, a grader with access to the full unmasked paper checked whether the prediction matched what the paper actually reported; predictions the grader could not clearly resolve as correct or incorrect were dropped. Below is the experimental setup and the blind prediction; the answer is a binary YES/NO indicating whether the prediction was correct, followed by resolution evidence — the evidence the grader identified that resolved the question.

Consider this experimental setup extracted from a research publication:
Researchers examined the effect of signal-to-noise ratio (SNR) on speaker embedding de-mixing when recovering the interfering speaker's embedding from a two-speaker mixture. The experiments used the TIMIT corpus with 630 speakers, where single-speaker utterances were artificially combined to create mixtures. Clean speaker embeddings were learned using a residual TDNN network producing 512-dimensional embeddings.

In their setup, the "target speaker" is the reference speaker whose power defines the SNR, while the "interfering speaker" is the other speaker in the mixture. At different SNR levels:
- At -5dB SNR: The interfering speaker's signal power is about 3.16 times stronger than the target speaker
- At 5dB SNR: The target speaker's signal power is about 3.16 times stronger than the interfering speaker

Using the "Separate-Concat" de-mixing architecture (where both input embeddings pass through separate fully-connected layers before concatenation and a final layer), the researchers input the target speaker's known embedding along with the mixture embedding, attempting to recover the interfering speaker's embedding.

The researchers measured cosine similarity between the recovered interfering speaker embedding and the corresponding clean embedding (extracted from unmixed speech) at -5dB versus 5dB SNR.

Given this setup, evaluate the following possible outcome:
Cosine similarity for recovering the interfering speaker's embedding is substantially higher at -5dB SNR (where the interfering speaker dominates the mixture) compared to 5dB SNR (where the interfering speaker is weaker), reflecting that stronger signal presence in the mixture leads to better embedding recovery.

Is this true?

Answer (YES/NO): YES